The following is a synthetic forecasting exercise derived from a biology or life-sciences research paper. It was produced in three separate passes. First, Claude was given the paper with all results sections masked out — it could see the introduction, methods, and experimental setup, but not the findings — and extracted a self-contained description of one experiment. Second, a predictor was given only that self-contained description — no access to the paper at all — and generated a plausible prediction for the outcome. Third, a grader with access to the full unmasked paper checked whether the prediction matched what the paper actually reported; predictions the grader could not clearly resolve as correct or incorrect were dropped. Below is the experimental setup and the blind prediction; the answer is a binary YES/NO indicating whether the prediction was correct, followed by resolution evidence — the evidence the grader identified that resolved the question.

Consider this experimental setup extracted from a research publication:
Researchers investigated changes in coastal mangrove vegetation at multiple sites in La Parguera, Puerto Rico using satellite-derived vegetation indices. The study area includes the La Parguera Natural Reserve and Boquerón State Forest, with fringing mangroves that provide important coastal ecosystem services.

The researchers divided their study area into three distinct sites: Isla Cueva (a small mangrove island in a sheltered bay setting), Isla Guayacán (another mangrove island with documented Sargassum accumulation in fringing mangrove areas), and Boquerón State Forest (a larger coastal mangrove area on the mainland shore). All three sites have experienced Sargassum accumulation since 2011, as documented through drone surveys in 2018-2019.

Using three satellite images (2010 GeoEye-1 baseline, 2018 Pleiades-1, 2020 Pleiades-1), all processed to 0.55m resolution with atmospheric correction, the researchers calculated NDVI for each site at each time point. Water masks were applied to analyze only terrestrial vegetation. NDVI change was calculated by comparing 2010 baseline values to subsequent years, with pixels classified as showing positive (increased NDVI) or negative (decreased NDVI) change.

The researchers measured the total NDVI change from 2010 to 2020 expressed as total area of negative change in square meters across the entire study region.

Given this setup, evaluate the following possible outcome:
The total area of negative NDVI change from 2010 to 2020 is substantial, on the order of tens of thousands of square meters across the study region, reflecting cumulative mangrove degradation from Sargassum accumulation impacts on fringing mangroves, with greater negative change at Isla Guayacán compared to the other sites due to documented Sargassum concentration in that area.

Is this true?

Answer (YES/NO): NO